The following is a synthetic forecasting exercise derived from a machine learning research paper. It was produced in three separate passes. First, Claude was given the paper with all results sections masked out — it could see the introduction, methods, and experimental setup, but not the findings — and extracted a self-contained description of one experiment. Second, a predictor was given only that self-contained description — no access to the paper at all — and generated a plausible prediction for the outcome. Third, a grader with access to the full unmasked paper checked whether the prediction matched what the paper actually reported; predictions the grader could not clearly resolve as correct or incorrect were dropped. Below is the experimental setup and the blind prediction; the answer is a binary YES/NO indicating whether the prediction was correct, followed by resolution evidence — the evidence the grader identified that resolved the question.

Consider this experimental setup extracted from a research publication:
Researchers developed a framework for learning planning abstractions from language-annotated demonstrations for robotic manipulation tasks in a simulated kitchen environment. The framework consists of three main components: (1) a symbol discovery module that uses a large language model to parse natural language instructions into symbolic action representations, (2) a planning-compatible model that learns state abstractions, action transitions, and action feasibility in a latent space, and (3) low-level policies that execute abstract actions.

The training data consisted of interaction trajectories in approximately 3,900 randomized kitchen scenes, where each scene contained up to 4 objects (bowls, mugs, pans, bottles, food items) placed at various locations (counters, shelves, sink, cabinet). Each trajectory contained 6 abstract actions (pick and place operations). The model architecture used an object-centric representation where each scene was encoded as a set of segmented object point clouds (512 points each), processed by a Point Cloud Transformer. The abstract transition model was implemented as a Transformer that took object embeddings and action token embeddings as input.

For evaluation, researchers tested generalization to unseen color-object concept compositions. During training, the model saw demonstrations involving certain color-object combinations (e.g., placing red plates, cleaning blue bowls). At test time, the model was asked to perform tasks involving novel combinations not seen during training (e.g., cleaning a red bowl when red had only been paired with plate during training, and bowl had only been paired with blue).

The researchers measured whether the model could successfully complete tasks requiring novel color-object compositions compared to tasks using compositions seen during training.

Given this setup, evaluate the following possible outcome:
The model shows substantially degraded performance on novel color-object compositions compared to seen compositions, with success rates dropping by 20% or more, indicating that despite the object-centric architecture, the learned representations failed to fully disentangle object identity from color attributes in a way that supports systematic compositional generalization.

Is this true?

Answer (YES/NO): NO